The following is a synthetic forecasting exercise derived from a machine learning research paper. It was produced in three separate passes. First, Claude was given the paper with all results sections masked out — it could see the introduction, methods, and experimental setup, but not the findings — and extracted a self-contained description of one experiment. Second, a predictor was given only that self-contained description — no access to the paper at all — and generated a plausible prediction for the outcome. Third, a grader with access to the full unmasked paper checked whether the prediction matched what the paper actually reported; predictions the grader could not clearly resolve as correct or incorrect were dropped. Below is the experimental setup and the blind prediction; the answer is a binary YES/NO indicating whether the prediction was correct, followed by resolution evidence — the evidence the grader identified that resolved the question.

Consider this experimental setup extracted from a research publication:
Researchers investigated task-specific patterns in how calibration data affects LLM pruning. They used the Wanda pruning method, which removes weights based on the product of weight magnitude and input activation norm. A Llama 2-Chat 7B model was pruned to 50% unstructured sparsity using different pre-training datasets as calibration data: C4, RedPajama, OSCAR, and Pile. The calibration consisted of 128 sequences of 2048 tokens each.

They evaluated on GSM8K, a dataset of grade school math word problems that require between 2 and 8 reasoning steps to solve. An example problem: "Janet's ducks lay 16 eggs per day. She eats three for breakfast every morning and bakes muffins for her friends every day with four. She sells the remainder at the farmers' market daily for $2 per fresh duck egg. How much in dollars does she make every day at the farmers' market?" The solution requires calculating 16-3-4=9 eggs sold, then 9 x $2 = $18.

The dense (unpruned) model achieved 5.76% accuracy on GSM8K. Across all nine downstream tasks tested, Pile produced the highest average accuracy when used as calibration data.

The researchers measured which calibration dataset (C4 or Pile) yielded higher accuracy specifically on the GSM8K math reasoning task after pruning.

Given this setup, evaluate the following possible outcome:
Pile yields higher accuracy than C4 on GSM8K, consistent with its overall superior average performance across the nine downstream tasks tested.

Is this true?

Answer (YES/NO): NO